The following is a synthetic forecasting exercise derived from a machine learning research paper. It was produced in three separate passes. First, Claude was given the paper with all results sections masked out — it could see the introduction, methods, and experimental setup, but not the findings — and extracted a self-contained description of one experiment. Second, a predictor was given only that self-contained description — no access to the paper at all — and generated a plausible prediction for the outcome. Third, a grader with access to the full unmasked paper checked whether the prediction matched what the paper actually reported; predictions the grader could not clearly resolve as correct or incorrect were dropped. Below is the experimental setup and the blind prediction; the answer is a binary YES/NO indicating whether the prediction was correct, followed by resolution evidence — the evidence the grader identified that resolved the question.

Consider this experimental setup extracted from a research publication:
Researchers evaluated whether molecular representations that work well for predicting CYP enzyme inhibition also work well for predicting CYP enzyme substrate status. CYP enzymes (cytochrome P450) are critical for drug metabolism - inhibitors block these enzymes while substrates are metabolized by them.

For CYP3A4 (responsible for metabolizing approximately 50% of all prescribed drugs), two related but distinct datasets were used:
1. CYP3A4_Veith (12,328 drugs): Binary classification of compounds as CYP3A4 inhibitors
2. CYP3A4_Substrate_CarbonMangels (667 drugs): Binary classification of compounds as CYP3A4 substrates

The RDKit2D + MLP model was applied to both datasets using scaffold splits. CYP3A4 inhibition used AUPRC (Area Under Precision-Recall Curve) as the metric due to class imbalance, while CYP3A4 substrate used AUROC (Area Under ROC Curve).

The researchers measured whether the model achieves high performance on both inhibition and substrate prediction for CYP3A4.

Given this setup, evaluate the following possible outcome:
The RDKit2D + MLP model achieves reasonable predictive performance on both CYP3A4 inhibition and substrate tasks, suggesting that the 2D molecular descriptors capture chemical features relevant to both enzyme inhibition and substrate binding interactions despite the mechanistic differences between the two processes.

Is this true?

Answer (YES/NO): NO